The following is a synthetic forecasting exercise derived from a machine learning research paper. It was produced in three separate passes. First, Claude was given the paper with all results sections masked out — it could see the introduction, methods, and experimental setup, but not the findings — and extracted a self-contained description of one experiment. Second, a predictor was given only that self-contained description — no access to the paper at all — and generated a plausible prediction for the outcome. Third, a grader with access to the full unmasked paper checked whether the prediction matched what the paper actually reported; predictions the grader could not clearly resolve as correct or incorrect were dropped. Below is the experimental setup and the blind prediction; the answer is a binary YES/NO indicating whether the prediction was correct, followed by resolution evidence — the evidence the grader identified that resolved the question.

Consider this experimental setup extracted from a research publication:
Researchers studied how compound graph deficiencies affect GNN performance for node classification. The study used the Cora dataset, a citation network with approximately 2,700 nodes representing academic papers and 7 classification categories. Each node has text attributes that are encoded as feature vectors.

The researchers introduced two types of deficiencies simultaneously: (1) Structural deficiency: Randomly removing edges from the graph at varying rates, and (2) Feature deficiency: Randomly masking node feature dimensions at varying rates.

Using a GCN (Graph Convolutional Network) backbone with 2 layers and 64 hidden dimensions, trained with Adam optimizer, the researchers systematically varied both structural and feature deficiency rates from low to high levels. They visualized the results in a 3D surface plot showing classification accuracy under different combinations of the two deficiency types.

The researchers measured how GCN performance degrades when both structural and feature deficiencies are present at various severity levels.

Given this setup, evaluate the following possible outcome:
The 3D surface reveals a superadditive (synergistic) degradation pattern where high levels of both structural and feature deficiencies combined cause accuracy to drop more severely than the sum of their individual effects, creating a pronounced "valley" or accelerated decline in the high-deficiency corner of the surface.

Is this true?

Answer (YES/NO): YES